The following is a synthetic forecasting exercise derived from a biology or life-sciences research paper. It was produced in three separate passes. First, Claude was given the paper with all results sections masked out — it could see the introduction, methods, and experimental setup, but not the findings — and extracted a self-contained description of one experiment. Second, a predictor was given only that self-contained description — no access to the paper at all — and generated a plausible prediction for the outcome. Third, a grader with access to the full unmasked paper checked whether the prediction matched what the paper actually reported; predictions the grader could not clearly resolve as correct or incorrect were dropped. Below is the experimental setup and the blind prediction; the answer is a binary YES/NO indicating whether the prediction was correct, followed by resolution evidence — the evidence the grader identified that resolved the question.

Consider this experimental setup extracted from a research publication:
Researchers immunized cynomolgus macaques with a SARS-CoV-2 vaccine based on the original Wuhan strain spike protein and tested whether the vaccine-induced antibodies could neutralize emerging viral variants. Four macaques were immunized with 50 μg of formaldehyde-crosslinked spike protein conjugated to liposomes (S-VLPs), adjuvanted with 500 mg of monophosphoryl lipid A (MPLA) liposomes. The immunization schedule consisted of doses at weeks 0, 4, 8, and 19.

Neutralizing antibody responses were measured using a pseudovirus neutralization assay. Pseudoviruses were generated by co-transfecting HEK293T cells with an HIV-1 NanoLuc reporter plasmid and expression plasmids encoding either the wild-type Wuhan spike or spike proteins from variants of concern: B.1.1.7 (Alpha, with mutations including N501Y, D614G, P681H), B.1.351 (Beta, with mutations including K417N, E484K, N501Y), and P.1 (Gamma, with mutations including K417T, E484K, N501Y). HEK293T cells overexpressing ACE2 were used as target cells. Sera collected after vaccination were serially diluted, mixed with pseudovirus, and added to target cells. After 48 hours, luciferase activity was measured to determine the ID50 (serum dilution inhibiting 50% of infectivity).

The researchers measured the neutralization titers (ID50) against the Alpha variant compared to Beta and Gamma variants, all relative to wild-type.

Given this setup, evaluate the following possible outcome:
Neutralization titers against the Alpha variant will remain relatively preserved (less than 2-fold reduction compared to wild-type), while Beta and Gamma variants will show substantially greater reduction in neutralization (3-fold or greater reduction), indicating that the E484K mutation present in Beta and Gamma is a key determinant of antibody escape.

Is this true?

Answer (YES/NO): YES